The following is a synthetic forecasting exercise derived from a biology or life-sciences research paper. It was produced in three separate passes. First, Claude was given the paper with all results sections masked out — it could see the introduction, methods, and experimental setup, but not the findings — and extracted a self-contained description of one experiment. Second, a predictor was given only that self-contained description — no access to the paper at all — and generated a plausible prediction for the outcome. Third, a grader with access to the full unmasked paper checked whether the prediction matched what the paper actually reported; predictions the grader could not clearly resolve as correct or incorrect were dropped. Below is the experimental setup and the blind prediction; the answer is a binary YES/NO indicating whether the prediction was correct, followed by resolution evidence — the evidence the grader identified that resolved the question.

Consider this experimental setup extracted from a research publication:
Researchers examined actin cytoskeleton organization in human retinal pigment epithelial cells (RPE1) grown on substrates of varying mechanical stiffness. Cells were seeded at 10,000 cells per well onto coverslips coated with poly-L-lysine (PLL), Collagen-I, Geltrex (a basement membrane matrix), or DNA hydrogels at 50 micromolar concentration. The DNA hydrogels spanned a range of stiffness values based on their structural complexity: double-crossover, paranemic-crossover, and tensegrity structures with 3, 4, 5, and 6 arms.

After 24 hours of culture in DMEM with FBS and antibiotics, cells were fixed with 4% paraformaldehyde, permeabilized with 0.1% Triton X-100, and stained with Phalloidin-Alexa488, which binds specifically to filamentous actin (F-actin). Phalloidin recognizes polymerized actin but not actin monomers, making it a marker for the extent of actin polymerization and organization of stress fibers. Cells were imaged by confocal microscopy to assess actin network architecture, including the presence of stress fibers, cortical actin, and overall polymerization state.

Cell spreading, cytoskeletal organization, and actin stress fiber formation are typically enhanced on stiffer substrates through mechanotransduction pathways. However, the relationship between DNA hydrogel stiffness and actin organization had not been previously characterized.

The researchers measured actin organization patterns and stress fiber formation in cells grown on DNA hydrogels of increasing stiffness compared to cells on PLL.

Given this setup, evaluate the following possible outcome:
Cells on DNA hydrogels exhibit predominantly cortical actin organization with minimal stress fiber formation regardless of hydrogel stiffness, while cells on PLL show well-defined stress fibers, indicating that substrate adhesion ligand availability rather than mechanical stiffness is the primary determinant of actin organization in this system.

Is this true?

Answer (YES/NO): NO